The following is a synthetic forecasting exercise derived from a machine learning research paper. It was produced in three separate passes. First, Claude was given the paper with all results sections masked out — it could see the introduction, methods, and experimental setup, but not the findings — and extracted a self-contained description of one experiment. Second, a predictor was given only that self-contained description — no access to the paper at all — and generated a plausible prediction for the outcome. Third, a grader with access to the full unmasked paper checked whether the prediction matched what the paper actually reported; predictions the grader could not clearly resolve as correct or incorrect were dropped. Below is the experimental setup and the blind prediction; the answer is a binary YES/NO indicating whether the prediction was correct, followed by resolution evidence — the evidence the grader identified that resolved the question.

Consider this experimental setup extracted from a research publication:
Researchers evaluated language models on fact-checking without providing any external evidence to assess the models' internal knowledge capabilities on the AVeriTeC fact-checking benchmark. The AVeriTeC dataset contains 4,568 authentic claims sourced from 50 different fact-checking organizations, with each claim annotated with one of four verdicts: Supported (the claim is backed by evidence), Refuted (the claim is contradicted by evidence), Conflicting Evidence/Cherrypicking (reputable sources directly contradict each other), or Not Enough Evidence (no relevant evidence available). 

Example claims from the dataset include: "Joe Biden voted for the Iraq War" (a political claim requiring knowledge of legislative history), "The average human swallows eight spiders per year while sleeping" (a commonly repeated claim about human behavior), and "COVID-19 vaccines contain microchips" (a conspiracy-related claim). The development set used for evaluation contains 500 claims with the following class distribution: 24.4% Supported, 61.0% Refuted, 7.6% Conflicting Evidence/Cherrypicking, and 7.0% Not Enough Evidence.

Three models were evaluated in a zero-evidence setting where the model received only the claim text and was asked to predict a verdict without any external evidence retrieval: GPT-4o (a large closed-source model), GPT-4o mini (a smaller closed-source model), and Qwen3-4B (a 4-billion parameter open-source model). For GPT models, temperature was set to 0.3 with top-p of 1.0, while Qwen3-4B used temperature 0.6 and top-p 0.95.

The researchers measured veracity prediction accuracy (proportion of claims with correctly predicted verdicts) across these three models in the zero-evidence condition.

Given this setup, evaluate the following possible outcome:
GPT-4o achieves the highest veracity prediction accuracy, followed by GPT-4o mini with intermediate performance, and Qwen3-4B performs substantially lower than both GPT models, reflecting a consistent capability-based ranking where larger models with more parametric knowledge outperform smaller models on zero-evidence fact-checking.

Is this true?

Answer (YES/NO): NO